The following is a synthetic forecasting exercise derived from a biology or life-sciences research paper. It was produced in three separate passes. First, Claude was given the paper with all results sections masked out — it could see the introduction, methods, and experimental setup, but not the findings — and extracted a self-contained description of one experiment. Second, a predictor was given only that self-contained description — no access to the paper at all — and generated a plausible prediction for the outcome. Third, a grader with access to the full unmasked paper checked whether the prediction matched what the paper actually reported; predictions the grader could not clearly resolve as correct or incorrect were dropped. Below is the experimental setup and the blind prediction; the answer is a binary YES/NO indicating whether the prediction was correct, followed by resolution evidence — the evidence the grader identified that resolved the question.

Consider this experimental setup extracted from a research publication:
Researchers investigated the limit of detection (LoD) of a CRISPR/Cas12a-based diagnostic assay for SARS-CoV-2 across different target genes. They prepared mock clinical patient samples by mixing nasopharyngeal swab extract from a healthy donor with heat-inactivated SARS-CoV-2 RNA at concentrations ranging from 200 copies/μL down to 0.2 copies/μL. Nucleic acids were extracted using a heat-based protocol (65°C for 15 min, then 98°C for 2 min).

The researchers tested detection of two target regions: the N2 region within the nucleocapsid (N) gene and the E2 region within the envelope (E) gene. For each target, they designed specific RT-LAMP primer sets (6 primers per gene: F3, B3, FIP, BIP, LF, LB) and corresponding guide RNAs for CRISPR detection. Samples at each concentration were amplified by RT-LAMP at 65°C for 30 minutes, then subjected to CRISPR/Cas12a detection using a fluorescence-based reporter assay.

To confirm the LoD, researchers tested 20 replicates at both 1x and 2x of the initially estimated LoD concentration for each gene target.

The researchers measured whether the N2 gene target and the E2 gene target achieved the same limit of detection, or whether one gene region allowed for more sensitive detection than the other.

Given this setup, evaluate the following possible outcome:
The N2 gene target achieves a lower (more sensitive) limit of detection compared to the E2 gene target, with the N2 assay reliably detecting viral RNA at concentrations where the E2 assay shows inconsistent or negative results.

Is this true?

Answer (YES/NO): YES